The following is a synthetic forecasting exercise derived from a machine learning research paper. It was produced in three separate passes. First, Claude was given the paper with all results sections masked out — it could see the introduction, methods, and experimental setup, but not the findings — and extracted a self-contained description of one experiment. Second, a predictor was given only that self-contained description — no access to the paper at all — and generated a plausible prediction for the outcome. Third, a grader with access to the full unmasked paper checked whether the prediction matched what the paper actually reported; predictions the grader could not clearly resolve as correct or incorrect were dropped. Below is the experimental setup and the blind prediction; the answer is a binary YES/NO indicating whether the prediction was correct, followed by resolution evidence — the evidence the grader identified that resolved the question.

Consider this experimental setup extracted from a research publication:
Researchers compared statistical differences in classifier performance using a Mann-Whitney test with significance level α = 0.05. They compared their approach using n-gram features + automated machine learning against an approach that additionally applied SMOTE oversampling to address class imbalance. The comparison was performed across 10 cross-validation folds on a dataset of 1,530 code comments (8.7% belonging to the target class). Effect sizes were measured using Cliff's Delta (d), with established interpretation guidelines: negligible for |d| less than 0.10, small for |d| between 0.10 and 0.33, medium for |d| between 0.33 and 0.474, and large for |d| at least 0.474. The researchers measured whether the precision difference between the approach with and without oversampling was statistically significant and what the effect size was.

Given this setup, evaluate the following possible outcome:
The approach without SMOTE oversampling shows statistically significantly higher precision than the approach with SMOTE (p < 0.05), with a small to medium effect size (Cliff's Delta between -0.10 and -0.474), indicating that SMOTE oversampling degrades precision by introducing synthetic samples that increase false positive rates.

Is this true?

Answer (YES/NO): NO